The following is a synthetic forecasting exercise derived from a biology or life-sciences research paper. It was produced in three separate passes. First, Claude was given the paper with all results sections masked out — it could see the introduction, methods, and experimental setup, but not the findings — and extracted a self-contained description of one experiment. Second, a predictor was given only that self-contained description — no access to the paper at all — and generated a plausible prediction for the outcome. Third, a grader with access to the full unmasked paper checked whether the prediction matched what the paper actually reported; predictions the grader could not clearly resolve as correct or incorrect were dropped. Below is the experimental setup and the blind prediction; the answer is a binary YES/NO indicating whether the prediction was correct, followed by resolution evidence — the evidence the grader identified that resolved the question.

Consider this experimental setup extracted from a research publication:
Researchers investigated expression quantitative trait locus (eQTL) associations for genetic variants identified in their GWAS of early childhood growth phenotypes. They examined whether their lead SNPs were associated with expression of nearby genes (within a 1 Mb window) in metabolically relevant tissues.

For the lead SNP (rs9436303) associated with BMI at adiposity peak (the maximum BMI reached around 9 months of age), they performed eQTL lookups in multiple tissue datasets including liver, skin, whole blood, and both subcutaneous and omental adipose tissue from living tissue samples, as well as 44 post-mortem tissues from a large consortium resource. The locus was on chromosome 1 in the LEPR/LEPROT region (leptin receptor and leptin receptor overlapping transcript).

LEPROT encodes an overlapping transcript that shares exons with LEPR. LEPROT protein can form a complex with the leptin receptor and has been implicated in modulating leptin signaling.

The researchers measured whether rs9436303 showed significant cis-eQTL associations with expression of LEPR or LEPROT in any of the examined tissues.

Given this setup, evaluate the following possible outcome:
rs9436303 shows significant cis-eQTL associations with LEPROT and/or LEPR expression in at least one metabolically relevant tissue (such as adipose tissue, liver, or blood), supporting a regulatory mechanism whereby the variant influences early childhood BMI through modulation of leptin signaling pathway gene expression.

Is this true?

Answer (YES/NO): YES